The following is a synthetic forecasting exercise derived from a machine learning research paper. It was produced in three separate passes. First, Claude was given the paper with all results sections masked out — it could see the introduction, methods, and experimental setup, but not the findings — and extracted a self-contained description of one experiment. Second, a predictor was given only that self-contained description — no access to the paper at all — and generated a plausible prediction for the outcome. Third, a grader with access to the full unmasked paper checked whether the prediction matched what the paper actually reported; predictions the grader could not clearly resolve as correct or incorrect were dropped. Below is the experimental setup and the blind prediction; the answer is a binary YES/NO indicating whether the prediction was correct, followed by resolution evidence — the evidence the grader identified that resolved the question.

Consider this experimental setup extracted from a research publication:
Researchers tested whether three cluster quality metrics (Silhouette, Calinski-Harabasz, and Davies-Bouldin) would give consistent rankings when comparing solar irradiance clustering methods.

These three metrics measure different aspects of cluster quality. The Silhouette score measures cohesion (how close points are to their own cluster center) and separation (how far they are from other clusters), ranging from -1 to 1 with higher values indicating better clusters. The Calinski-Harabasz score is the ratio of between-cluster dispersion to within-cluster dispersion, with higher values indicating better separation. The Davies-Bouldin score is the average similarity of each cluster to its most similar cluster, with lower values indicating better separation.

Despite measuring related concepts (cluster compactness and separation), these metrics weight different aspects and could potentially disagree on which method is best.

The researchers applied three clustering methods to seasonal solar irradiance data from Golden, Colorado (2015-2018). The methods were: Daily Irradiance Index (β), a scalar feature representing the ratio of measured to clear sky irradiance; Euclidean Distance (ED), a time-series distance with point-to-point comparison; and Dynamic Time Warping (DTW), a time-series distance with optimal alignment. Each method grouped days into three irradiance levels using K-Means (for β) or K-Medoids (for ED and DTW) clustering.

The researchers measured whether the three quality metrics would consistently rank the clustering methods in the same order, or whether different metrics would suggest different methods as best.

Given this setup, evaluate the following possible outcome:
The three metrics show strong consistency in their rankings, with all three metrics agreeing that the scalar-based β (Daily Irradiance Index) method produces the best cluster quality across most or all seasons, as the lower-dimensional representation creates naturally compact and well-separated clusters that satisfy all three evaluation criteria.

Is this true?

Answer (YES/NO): YES